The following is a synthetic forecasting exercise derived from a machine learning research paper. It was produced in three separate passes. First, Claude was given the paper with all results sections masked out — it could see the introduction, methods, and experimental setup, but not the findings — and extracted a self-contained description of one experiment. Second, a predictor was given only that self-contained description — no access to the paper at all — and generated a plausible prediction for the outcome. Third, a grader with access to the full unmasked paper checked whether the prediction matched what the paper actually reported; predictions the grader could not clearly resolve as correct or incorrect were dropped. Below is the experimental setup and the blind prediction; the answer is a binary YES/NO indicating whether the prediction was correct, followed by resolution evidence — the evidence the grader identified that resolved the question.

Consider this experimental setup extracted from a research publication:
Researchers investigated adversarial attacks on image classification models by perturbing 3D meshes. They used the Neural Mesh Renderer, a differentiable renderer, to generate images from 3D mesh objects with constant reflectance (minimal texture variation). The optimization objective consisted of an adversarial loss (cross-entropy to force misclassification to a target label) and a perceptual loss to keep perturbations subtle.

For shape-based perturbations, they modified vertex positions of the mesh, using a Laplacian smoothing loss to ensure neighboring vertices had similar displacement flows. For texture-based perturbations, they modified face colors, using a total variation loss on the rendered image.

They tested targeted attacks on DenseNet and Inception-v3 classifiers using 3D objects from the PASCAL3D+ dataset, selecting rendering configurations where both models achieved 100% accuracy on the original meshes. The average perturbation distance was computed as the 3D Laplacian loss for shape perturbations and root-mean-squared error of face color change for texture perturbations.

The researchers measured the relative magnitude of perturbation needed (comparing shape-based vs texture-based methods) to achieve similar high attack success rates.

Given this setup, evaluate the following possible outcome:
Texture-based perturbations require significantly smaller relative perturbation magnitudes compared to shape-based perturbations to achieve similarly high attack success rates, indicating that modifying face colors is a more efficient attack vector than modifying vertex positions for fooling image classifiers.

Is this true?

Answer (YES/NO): NO